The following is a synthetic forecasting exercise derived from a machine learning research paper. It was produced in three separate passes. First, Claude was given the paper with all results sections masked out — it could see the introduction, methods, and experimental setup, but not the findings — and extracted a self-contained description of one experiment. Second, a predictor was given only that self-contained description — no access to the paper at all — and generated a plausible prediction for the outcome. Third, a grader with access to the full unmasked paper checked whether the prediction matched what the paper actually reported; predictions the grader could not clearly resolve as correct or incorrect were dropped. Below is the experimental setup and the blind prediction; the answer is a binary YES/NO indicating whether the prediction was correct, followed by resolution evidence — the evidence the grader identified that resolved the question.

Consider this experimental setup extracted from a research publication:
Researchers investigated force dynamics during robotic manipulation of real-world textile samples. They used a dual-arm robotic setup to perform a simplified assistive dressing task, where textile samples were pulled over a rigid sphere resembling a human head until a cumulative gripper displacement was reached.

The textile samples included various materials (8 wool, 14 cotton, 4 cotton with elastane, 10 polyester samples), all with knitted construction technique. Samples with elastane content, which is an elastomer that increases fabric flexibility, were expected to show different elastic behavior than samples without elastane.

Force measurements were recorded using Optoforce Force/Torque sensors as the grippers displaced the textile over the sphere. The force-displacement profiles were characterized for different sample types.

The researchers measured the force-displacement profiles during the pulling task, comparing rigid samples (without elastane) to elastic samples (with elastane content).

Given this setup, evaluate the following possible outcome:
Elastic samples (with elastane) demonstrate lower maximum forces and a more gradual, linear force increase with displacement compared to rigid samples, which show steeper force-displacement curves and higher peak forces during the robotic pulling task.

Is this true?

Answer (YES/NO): NO